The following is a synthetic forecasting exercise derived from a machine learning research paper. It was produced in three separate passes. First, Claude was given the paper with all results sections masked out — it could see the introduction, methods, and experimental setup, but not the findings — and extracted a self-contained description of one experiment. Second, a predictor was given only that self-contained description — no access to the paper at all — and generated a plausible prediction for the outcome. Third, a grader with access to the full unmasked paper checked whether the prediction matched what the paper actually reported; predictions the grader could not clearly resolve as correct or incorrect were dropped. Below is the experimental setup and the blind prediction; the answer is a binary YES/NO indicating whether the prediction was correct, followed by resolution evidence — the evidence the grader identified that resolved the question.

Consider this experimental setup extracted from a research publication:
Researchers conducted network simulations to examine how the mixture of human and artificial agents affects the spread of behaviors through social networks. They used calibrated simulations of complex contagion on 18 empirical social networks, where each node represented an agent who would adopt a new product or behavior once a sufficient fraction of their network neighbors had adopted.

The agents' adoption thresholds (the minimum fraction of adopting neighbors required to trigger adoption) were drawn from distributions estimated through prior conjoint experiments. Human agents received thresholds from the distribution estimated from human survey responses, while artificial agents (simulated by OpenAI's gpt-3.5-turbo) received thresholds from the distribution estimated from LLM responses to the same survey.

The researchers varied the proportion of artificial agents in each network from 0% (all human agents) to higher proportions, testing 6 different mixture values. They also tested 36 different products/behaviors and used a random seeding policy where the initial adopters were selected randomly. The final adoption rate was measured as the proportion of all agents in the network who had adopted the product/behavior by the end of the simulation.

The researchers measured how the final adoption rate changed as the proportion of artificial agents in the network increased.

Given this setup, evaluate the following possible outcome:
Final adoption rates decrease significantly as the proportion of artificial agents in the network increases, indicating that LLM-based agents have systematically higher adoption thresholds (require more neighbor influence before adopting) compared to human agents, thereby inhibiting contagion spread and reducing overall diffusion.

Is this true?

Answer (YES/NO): NO